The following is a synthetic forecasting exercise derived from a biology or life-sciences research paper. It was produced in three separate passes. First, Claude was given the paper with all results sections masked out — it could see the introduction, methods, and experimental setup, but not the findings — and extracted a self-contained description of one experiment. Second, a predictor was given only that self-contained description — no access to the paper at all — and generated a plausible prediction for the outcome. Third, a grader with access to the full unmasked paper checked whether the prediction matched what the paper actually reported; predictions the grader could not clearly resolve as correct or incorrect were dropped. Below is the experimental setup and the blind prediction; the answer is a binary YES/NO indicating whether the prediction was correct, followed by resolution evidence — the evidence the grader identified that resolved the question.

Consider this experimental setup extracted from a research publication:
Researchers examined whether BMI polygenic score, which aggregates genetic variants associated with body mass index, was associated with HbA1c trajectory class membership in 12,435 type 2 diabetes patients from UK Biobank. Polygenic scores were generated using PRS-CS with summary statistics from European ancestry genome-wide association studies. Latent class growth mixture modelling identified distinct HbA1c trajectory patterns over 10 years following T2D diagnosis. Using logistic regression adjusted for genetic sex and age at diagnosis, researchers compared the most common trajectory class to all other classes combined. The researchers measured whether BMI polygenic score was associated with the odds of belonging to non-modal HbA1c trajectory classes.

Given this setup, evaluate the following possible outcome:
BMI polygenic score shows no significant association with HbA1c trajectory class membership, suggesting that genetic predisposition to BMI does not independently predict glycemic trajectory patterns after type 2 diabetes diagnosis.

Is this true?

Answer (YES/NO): NO